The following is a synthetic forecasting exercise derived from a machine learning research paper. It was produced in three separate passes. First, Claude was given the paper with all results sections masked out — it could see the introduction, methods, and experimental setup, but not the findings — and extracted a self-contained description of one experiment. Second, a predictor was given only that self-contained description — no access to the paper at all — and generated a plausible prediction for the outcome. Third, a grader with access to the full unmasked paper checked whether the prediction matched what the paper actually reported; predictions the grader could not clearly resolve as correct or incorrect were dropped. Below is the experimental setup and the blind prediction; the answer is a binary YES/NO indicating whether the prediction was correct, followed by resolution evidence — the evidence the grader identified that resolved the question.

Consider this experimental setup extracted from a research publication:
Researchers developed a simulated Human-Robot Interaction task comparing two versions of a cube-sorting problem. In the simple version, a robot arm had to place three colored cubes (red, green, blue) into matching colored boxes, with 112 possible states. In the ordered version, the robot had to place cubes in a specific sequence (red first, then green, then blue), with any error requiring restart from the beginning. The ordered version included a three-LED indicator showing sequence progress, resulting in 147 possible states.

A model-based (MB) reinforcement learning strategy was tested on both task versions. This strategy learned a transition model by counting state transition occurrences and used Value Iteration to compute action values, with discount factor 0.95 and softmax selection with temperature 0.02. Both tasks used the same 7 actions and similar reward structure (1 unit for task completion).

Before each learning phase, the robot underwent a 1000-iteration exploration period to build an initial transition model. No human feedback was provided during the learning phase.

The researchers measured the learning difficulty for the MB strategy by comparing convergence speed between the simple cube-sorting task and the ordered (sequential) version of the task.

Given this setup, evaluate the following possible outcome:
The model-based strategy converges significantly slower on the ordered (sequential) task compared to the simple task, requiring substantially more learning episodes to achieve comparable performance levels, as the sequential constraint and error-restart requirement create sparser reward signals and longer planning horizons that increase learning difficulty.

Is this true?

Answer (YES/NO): YES